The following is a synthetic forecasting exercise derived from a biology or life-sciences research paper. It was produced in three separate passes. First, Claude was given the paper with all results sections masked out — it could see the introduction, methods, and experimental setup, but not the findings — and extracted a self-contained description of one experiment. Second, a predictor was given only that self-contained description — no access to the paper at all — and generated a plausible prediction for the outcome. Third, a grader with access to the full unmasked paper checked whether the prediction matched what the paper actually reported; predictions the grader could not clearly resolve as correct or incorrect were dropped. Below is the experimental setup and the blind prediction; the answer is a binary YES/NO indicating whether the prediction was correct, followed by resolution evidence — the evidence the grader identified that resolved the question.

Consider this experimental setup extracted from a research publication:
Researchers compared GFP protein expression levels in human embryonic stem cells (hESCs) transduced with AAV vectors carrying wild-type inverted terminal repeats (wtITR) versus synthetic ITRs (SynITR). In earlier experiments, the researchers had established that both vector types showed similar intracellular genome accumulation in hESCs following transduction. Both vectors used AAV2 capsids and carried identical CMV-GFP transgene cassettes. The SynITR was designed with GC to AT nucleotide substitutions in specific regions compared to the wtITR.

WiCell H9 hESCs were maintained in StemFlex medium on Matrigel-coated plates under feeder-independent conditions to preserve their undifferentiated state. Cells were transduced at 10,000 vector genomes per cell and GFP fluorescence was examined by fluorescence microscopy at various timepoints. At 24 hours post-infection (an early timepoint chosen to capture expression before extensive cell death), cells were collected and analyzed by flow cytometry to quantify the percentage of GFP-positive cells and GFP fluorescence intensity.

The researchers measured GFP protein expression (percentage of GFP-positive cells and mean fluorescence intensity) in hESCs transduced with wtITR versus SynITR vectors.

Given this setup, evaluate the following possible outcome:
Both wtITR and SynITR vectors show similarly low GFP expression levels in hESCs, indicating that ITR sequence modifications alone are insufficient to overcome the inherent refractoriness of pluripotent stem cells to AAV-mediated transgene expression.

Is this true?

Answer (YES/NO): NO